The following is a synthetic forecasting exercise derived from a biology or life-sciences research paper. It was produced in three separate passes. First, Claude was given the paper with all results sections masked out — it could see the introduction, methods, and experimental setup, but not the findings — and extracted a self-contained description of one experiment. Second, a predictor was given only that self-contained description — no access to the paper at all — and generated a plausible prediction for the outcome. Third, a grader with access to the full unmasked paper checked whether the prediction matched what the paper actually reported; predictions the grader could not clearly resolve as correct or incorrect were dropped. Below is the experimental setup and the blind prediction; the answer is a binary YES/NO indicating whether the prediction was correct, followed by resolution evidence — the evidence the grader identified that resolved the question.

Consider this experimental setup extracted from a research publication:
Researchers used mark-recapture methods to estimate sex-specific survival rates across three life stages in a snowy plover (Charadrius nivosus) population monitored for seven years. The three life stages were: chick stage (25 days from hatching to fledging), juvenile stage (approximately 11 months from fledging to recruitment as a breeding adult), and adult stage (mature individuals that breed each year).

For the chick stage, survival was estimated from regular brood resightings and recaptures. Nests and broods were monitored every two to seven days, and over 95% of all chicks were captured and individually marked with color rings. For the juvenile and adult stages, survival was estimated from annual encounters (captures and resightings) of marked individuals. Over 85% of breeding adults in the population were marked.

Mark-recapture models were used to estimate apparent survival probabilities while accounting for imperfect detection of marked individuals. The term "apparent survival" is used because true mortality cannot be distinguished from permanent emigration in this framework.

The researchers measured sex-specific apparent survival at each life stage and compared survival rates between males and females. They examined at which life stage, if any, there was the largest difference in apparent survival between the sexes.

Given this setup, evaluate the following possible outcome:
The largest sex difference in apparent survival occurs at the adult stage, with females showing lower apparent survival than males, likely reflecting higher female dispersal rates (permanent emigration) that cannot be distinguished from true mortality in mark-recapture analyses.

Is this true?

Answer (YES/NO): NO